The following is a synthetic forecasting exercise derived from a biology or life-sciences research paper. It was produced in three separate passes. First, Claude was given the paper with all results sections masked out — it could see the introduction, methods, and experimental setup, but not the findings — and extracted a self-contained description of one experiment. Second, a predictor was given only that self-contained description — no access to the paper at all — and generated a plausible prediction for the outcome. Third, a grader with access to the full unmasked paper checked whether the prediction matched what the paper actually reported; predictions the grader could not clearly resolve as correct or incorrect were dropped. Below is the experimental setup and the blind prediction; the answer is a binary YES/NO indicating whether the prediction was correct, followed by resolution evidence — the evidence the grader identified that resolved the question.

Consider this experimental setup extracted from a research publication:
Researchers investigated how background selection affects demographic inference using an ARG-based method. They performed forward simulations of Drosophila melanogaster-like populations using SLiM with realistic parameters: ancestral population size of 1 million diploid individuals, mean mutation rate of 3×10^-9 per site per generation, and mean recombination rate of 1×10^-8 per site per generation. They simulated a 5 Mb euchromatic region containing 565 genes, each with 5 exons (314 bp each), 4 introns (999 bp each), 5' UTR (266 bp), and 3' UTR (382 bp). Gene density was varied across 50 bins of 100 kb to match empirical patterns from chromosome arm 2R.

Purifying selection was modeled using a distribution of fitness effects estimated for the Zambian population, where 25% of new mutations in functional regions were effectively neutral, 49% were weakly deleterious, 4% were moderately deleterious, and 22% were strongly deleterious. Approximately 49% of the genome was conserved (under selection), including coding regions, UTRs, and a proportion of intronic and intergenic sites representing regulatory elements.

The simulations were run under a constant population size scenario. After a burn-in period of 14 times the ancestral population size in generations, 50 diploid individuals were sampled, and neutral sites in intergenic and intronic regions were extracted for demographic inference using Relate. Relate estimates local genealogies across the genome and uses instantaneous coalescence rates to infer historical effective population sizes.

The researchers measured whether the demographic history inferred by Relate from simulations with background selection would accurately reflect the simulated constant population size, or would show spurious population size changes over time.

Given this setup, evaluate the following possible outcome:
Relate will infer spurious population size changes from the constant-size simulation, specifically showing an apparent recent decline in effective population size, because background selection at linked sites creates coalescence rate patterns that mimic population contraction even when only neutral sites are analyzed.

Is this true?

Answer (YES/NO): NO